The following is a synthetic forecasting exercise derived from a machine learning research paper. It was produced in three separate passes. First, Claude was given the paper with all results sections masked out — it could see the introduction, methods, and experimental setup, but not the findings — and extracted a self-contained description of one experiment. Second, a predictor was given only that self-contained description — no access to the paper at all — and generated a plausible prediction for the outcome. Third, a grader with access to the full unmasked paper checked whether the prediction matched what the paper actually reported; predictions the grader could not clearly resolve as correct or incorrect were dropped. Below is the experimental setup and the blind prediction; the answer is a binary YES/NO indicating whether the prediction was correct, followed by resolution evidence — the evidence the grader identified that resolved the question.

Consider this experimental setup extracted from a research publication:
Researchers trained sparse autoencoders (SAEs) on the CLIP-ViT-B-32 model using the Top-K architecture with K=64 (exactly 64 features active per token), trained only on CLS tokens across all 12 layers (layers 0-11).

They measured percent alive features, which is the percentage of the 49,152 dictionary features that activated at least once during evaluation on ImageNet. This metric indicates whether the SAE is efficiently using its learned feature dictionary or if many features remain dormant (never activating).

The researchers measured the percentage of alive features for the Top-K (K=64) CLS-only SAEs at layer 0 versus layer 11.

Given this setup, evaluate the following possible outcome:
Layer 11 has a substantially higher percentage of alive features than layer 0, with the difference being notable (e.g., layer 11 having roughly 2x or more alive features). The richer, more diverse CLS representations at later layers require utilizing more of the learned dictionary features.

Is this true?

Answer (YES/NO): YES